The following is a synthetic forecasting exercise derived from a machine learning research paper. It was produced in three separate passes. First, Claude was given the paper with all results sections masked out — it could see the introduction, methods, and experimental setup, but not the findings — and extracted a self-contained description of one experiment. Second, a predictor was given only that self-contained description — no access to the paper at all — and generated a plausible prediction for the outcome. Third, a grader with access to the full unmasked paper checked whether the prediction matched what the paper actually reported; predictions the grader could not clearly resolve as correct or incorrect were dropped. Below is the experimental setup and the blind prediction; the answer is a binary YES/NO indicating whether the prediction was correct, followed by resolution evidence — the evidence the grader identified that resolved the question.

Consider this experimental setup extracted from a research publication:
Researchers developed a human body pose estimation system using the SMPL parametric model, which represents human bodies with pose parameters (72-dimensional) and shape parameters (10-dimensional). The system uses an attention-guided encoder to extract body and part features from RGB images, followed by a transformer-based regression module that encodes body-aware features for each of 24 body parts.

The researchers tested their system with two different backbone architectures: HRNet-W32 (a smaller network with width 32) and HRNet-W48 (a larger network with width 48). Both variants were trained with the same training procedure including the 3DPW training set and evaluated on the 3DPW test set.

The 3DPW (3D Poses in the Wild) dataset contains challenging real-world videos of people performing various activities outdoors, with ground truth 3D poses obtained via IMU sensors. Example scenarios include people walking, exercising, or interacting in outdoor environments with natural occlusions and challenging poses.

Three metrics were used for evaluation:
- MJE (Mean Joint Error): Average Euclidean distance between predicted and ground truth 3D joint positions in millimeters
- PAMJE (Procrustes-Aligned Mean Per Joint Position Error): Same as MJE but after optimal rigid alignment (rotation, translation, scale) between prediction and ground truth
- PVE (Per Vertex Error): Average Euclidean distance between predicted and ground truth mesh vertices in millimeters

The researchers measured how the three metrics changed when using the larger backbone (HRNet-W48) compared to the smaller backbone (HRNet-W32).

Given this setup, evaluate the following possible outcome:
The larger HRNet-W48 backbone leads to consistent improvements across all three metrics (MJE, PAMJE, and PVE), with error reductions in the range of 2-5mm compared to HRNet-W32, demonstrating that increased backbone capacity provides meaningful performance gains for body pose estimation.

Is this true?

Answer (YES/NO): NO